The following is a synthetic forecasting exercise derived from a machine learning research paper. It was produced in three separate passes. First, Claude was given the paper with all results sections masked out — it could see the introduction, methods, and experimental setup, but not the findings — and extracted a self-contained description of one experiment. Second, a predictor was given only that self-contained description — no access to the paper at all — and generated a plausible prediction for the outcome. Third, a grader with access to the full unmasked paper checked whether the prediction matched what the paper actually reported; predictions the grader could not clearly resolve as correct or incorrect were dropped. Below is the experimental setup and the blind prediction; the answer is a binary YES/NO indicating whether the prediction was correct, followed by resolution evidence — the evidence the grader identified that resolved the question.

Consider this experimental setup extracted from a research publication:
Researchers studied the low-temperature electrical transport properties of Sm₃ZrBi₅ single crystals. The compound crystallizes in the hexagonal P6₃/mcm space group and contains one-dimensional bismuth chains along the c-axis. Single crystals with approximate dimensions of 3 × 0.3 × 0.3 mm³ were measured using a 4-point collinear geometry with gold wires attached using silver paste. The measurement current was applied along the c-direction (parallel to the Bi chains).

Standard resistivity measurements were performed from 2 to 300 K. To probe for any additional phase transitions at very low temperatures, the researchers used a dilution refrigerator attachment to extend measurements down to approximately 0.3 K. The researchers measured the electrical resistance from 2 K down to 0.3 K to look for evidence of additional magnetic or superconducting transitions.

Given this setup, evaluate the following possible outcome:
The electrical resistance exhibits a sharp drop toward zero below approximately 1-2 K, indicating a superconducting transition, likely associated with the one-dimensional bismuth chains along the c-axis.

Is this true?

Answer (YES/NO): NO